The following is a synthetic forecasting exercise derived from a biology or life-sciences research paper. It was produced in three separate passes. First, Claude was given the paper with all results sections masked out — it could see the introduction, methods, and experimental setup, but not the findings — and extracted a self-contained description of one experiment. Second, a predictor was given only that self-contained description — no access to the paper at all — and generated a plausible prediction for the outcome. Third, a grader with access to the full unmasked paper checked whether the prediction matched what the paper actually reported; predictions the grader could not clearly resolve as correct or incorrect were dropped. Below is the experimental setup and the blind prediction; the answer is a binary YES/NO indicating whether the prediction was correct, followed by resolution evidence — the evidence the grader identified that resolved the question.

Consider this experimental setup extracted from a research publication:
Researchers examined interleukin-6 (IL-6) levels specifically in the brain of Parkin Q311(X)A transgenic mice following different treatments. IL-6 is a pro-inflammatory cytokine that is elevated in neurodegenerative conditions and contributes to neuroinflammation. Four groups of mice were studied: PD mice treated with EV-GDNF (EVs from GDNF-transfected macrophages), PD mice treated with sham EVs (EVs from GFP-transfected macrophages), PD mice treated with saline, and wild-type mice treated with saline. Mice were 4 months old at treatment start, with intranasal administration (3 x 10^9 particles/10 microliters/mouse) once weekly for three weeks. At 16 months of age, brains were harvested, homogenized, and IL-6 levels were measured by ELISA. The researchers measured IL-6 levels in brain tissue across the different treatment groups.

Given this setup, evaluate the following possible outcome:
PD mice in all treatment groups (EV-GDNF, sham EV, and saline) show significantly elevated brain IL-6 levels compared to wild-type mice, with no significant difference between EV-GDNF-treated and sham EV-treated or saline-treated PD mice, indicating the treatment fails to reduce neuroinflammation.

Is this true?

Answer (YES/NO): NO